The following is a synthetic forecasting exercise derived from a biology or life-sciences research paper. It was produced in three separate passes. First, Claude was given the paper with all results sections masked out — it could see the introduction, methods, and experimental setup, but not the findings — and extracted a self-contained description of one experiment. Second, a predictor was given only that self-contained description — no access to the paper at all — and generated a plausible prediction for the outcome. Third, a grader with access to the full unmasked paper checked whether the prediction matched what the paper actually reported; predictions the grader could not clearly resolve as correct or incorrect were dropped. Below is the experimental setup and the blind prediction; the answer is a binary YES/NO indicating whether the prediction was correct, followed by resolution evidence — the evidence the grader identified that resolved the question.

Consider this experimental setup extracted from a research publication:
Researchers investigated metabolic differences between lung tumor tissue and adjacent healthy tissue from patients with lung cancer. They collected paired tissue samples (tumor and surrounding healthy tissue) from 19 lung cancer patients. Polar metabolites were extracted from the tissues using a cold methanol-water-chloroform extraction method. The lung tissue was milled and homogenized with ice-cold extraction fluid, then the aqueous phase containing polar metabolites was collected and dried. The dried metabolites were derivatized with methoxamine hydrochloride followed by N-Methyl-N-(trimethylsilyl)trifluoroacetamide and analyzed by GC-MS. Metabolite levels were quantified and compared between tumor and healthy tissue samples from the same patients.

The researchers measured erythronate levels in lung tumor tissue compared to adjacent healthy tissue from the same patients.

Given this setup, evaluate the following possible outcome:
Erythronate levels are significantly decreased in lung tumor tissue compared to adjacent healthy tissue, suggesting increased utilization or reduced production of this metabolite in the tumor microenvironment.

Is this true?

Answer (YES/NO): NO